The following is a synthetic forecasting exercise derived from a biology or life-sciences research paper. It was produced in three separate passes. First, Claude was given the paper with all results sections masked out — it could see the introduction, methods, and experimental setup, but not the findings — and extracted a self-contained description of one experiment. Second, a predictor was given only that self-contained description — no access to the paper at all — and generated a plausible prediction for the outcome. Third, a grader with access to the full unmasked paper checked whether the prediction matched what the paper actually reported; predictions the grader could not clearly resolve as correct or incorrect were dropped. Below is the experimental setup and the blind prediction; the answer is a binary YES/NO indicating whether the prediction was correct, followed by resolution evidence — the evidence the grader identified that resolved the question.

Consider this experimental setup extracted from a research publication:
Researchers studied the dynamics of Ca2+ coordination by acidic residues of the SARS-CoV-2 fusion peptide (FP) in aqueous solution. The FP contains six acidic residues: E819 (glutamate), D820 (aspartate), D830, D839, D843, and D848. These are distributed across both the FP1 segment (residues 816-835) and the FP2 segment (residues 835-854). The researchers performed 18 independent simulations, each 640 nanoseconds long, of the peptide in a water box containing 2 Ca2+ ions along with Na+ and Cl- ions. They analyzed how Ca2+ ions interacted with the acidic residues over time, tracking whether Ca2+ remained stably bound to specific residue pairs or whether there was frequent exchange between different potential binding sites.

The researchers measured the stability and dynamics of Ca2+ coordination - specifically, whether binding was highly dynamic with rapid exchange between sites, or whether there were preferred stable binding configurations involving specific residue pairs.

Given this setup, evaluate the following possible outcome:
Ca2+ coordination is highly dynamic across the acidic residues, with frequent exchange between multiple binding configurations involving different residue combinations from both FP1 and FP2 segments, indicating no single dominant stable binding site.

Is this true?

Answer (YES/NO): NO